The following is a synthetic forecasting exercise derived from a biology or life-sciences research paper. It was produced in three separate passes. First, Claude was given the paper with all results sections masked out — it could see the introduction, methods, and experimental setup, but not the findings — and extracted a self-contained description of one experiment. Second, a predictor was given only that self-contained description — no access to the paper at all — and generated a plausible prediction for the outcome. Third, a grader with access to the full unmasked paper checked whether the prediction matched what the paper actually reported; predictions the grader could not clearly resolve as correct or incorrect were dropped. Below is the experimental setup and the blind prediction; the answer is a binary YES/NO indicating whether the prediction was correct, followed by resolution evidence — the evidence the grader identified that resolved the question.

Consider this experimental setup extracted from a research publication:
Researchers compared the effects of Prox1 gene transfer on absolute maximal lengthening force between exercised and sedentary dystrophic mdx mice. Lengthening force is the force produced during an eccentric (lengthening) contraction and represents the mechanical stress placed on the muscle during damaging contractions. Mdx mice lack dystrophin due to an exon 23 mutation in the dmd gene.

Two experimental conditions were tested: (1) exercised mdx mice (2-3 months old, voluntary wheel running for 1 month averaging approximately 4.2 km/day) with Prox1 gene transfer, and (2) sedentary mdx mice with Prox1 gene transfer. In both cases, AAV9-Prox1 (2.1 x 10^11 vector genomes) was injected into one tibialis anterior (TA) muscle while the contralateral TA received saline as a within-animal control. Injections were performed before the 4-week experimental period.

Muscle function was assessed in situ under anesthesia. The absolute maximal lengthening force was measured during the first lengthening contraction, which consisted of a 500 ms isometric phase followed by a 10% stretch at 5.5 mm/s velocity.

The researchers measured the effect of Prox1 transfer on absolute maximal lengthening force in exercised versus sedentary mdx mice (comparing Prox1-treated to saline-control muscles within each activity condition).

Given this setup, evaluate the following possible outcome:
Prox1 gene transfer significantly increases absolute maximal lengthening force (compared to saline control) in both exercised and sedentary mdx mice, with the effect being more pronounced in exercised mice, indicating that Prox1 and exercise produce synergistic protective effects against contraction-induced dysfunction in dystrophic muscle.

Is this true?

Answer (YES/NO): NO